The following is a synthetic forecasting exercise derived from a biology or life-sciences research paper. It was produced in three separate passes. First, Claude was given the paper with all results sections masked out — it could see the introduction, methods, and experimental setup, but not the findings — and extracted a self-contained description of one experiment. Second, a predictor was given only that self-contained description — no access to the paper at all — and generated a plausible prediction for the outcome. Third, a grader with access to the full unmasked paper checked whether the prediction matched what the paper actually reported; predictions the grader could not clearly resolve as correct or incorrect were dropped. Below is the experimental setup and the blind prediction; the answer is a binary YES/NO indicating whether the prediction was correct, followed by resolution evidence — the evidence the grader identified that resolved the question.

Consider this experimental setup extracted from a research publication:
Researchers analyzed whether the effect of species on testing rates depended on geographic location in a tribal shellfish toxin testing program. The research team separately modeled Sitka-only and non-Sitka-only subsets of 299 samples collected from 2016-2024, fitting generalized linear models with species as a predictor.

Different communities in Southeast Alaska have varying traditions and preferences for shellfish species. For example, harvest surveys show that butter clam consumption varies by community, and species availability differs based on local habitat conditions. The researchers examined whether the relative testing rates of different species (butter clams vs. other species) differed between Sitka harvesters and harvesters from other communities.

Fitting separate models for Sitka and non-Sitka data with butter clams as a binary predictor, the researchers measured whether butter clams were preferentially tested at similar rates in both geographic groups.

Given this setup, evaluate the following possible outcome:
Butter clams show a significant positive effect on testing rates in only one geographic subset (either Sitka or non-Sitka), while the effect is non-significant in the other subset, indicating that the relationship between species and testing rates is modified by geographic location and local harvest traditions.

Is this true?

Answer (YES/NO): NO